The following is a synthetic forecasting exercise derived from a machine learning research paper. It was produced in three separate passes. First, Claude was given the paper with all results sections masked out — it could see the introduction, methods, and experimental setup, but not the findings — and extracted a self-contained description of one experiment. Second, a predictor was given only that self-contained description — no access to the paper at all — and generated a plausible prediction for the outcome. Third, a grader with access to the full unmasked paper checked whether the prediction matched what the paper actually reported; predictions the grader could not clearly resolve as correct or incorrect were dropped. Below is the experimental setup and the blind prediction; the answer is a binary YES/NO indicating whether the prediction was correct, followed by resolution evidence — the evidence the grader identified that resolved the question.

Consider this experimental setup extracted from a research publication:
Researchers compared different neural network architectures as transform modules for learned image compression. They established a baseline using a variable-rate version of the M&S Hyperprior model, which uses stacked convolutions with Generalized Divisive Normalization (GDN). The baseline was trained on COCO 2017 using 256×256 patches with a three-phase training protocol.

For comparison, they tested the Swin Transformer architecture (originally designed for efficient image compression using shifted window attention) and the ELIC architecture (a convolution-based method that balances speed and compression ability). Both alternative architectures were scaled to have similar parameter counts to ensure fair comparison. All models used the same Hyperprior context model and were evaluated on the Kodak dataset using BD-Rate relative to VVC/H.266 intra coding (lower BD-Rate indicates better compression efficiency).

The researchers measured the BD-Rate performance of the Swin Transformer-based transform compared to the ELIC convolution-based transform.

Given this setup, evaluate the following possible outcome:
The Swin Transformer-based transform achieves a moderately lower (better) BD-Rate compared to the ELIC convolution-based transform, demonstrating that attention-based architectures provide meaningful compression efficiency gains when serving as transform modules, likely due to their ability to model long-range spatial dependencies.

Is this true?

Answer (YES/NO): NO